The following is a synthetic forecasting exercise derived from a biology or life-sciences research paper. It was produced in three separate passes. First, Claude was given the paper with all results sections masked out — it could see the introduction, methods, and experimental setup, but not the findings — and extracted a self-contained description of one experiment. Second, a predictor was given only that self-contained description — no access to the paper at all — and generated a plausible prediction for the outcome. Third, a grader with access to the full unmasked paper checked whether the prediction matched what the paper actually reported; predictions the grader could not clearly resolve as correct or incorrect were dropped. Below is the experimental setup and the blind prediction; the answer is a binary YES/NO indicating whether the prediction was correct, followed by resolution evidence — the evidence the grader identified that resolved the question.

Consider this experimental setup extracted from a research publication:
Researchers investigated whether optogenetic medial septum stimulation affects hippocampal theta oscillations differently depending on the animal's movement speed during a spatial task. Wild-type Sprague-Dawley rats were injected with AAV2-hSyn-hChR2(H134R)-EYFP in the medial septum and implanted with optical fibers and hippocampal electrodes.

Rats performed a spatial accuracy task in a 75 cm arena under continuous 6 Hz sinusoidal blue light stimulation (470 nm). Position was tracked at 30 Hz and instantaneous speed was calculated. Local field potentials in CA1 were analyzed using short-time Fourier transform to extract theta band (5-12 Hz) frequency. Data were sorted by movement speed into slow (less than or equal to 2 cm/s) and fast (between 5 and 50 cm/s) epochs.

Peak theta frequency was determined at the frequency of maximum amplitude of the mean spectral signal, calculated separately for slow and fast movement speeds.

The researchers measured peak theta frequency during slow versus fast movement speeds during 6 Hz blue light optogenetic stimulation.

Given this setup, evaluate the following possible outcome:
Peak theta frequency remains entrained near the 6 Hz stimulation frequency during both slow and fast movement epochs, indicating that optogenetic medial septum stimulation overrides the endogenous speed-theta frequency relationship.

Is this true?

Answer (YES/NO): NO